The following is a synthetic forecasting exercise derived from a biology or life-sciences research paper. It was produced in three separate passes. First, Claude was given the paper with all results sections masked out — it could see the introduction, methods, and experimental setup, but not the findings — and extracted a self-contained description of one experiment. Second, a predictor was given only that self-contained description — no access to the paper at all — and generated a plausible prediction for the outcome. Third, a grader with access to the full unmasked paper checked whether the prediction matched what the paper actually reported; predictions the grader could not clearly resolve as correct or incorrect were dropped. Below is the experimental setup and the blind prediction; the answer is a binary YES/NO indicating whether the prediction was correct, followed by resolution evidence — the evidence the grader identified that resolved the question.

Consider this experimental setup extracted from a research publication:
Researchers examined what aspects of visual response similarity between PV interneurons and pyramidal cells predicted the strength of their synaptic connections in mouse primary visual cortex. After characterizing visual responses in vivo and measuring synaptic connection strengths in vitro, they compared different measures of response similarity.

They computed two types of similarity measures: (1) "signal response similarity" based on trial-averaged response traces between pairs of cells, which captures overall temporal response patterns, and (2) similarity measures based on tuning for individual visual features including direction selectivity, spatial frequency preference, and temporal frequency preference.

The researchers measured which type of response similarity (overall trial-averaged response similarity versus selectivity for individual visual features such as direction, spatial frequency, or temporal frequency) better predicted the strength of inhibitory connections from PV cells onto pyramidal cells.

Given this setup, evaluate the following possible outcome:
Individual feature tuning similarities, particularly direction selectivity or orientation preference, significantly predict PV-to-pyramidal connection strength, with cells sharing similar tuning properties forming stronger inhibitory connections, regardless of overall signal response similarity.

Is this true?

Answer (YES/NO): NO